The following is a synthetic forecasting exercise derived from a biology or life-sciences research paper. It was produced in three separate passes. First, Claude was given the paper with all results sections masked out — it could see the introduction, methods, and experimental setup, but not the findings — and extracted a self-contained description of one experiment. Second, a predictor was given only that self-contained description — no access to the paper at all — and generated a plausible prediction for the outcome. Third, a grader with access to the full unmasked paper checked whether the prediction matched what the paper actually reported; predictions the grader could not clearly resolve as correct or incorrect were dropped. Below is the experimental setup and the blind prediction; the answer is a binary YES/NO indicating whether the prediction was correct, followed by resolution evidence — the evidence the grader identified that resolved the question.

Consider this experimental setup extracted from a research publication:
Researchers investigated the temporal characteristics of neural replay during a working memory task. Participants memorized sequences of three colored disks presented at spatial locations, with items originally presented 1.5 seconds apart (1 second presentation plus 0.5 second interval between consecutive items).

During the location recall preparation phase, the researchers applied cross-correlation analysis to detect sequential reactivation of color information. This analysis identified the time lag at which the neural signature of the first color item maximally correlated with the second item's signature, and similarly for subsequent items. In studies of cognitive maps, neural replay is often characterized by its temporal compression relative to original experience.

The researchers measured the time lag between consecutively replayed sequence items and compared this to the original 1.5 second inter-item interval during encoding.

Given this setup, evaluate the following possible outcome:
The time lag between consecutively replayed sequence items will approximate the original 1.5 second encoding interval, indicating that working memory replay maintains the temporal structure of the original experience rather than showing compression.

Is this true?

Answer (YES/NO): NO